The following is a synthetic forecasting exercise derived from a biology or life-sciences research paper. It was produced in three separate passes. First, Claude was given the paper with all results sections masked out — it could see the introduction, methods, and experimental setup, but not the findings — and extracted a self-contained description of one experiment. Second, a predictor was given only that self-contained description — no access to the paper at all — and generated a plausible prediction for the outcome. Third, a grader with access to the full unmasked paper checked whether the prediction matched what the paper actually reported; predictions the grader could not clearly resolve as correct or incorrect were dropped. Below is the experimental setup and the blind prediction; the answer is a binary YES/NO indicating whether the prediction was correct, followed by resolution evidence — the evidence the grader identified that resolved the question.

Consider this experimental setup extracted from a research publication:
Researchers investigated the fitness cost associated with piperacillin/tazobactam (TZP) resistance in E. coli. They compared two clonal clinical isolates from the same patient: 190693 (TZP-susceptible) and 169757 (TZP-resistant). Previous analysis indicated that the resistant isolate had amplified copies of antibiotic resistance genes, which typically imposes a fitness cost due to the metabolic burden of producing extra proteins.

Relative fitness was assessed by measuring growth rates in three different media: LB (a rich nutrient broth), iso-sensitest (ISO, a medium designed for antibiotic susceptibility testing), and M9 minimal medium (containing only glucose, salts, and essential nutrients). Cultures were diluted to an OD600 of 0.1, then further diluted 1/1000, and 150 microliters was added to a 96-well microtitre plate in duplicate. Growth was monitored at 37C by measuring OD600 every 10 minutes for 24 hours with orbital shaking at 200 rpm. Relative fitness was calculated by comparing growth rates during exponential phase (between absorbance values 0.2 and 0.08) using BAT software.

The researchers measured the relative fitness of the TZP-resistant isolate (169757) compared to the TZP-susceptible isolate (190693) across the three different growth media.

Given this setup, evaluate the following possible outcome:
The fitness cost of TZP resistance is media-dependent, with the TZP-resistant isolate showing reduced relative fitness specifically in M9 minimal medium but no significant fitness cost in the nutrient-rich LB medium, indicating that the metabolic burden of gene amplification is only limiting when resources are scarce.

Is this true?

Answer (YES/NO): NO